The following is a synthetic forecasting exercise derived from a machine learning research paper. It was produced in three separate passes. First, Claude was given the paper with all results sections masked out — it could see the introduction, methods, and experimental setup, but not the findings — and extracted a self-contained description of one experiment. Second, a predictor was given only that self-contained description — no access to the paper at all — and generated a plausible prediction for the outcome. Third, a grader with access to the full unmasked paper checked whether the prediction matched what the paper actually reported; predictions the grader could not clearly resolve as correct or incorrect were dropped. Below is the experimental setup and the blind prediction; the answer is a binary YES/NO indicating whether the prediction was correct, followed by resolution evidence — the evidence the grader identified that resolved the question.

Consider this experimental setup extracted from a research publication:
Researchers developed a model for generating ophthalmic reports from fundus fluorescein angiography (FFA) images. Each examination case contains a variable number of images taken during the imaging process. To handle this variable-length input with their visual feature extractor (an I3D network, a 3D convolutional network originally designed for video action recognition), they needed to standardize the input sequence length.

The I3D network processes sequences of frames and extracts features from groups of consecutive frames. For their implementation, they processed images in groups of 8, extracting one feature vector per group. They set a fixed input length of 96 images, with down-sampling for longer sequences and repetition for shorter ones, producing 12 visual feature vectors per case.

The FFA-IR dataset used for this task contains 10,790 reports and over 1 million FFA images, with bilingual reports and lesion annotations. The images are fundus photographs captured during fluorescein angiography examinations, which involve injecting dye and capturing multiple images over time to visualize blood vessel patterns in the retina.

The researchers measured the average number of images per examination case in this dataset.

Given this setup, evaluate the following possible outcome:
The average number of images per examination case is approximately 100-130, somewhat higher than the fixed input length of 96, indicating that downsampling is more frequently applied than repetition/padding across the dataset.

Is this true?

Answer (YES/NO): NO